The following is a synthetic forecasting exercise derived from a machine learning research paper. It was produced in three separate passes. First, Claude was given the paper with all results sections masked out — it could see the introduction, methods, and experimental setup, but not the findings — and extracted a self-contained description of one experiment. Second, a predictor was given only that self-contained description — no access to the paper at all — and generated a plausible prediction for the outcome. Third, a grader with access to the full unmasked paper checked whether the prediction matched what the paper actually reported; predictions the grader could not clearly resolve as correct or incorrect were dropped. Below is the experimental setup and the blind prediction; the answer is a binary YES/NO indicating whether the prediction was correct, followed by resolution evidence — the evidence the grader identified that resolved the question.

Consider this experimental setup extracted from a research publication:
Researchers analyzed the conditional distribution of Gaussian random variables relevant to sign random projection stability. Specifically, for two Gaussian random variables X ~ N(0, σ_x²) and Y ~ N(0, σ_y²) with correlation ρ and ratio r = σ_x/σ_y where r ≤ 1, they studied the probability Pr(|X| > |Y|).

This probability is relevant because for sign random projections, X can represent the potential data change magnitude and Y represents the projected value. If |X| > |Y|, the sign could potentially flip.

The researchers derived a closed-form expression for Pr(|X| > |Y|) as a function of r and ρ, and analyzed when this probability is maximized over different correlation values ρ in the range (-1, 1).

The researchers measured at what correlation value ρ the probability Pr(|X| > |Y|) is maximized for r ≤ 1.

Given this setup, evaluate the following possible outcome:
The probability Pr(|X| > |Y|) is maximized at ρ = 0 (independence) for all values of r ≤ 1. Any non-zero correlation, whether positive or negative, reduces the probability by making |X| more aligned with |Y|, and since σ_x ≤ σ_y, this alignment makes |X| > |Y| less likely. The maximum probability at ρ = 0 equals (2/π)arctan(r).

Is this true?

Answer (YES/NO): YES